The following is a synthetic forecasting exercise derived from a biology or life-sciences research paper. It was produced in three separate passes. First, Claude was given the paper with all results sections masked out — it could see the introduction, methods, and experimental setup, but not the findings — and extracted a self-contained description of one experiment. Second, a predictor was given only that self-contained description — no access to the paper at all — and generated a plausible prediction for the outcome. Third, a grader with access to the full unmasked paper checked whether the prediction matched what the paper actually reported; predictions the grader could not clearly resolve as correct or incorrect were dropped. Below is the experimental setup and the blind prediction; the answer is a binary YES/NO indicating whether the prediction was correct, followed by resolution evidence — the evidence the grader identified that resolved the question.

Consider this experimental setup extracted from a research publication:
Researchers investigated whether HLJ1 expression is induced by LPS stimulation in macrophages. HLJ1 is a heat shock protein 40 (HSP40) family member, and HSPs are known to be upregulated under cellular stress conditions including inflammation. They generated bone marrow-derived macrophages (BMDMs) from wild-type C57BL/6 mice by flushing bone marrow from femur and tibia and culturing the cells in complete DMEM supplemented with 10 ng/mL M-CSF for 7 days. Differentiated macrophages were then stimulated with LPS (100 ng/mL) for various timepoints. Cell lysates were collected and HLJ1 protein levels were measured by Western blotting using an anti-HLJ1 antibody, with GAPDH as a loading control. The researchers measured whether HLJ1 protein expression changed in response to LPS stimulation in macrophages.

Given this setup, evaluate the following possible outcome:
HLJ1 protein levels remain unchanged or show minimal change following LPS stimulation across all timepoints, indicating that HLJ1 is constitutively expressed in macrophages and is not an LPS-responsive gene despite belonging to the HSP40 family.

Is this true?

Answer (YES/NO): NO